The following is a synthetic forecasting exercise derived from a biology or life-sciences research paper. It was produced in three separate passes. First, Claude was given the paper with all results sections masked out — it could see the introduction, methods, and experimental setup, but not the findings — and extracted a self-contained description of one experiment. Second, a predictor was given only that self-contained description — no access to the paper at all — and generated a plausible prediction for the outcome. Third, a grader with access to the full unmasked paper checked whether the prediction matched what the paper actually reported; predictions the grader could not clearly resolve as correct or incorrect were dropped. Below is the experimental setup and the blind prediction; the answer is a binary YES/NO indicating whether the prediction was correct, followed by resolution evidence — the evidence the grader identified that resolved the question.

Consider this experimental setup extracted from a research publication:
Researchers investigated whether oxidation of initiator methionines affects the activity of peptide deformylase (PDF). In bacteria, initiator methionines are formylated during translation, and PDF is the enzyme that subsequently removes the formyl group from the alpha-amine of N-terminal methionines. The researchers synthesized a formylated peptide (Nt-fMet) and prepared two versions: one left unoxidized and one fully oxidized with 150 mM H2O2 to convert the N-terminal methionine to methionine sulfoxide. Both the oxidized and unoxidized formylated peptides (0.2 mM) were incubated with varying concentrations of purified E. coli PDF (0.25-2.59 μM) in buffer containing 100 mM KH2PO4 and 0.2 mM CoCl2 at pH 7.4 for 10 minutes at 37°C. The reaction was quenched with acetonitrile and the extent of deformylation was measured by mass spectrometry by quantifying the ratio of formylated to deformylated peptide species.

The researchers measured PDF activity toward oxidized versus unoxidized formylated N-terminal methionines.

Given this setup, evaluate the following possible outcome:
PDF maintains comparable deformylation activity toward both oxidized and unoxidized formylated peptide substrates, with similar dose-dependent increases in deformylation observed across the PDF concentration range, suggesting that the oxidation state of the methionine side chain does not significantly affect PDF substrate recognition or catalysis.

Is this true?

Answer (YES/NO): NO